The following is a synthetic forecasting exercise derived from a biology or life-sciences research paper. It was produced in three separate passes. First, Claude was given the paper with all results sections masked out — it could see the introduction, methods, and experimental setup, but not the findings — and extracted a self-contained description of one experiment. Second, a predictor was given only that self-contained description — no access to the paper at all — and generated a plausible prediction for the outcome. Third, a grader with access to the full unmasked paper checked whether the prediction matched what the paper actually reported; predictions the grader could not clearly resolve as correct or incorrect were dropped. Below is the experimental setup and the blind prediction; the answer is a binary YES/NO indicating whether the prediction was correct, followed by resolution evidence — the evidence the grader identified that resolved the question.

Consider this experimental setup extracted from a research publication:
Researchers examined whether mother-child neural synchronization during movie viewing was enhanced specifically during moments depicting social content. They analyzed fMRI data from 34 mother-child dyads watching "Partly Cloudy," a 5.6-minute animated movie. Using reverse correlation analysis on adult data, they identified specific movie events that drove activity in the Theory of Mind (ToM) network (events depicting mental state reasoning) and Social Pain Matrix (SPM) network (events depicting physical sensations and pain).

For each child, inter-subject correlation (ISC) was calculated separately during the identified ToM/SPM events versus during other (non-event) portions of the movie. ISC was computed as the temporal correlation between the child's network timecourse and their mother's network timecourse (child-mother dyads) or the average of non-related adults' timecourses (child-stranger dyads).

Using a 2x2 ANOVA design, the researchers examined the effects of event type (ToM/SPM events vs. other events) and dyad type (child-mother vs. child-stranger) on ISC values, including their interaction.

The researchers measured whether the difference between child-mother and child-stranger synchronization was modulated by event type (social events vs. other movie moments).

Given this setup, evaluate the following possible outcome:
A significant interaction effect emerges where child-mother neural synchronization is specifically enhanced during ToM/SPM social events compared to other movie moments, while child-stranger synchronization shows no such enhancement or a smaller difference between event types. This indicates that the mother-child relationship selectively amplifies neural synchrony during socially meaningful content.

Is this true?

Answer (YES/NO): NO